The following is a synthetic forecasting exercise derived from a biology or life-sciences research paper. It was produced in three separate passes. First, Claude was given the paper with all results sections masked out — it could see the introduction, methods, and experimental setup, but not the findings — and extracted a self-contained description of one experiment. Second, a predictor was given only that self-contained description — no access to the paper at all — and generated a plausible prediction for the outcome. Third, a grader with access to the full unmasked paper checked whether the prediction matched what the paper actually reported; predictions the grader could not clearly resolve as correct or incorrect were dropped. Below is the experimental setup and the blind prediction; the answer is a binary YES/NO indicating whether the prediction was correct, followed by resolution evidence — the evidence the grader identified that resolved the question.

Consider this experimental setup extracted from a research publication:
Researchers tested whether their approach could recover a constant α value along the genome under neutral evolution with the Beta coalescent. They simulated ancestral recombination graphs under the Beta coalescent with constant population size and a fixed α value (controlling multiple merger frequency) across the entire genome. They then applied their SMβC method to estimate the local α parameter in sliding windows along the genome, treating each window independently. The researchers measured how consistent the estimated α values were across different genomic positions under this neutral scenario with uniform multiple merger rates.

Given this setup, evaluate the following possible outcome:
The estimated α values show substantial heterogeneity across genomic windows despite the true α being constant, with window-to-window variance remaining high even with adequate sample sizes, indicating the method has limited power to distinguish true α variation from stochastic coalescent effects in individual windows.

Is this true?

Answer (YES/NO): NO